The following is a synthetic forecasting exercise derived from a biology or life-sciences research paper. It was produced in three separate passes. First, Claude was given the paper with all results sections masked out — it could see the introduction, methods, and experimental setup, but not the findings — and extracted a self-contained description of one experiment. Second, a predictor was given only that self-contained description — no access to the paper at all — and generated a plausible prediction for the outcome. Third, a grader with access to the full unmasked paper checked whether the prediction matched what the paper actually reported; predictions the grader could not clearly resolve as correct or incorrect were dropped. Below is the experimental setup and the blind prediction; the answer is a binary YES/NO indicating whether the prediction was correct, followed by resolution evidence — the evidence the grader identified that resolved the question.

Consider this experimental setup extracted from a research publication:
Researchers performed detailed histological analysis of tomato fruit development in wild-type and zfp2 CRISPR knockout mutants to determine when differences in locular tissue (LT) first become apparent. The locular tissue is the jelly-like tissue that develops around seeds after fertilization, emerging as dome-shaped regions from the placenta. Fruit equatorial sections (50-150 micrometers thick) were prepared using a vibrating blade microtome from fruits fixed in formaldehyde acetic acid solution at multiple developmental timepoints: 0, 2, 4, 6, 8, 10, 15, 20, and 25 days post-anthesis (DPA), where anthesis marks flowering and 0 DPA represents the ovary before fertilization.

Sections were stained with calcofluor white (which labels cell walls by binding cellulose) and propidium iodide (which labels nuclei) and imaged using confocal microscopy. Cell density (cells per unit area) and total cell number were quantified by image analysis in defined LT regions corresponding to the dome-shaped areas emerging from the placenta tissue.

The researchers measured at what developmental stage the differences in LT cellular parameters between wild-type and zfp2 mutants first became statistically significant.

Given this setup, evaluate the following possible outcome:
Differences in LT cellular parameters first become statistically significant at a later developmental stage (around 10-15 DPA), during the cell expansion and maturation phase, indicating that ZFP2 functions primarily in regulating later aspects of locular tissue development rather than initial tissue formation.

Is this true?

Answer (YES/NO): NO